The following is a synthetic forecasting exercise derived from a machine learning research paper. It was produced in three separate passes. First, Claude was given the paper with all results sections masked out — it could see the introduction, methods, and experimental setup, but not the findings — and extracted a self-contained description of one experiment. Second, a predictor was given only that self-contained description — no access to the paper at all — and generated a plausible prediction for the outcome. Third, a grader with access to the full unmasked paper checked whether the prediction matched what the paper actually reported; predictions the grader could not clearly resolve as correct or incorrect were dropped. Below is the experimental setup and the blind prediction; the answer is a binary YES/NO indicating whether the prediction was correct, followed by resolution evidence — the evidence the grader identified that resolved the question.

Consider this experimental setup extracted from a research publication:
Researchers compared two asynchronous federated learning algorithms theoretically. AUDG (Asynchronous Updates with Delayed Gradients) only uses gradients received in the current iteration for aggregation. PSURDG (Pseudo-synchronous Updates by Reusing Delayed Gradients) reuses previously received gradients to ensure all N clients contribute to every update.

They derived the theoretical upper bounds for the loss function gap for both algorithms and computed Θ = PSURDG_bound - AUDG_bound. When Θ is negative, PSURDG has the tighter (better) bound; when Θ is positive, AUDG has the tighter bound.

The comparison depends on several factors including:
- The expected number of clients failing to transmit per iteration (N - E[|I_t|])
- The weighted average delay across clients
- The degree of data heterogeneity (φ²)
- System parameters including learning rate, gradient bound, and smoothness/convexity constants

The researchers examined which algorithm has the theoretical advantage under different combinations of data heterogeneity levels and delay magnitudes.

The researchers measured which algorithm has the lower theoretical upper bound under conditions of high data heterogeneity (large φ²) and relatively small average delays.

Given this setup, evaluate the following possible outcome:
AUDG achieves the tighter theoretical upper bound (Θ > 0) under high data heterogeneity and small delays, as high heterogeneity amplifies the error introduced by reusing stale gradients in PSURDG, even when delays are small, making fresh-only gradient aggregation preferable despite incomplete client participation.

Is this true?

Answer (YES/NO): NO